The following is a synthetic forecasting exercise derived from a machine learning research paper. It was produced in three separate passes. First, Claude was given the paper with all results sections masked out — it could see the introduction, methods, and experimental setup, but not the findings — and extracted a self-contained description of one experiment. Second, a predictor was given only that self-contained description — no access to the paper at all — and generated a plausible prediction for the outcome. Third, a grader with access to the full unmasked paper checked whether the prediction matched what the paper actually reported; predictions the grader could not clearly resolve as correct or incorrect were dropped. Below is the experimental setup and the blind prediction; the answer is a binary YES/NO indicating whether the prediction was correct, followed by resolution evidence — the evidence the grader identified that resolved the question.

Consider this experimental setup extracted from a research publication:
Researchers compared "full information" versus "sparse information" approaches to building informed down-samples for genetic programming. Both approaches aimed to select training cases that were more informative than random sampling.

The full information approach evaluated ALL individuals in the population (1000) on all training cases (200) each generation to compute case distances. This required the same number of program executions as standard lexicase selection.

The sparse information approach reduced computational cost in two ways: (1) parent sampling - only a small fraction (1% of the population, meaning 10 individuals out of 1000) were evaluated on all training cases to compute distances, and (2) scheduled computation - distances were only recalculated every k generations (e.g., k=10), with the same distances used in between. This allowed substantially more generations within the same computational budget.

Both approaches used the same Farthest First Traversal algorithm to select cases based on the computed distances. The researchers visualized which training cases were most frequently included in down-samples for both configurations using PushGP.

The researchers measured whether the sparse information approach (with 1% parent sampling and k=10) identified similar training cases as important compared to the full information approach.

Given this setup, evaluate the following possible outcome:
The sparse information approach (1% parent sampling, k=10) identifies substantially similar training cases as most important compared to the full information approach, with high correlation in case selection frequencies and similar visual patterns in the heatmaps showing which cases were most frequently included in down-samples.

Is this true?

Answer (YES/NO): YES